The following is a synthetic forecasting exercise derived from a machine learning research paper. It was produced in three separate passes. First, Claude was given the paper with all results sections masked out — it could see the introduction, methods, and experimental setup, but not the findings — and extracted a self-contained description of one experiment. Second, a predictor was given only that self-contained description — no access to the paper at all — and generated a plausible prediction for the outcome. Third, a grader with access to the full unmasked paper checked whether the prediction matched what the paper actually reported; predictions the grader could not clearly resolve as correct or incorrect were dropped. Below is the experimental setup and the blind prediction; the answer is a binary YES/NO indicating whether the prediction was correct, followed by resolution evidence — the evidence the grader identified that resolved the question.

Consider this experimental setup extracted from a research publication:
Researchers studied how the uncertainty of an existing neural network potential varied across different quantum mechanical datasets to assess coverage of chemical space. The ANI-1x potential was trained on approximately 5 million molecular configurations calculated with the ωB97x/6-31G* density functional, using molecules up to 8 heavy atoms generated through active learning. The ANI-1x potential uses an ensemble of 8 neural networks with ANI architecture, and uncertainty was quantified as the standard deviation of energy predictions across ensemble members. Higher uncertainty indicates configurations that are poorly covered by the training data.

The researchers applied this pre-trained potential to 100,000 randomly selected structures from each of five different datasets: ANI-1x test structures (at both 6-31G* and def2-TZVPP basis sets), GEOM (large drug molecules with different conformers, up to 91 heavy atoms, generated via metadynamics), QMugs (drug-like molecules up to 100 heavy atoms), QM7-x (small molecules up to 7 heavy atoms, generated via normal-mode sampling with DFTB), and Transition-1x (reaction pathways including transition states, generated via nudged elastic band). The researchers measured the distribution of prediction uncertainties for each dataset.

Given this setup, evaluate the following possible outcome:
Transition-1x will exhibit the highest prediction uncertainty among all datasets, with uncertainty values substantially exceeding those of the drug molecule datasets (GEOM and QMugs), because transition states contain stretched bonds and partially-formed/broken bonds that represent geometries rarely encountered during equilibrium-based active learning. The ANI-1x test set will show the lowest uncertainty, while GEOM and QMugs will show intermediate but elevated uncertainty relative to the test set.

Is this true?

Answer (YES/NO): NO